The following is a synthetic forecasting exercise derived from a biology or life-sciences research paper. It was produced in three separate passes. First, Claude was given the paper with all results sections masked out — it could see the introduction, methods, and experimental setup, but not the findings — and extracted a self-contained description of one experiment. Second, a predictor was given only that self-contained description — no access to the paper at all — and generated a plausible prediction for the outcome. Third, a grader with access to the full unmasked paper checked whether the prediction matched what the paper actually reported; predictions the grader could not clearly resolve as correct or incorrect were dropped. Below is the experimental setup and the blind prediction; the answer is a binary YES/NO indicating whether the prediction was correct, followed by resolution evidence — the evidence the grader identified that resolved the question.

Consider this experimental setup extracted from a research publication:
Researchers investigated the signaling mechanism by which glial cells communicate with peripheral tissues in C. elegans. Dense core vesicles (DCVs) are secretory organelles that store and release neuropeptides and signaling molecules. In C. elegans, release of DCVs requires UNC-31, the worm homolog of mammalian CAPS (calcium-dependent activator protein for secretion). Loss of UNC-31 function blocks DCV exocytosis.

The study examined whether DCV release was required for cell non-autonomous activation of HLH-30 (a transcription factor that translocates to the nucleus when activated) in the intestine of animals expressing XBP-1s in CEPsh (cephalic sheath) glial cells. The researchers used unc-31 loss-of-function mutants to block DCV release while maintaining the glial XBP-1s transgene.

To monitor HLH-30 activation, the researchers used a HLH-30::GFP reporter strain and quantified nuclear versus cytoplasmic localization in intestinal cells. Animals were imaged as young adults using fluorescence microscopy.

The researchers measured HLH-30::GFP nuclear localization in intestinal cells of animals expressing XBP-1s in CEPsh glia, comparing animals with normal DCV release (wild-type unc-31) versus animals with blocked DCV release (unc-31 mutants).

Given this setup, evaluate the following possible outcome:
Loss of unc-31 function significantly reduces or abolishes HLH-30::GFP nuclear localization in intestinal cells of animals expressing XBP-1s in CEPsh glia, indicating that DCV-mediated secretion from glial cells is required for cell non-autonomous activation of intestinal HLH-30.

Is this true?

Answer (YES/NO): YES